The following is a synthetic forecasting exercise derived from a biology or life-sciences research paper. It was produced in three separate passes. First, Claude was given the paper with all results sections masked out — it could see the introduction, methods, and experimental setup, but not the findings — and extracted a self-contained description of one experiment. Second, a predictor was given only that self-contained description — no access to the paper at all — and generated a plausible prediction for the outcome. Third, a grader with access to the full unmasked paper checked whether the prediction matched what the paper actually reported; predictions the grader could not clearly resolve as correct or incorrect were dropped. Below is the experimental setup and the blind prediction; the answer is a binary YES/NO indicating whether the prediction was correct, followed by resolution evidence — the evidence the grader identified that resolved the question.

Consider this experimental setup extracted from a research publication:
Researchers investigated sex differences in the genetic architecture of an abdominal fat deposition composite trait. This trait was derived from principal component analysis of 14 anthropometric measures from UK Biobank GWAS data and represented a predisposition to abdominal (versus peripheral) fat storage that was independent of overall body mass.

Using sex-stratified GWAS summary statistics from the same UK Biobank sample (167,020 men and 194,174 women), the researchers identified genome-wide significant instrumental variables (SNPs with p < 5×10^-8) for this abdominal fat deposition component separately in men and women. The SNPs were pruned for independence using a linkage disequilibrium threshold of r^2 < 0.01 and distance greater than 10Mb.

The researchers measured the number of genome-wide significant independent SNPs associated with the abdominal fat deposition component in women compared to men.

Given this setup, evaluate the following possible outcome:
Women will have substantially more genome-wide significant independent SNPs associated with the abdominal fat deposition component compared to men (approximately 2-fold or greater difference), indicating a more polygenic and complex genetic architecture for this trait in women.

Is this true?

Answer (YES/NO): NO